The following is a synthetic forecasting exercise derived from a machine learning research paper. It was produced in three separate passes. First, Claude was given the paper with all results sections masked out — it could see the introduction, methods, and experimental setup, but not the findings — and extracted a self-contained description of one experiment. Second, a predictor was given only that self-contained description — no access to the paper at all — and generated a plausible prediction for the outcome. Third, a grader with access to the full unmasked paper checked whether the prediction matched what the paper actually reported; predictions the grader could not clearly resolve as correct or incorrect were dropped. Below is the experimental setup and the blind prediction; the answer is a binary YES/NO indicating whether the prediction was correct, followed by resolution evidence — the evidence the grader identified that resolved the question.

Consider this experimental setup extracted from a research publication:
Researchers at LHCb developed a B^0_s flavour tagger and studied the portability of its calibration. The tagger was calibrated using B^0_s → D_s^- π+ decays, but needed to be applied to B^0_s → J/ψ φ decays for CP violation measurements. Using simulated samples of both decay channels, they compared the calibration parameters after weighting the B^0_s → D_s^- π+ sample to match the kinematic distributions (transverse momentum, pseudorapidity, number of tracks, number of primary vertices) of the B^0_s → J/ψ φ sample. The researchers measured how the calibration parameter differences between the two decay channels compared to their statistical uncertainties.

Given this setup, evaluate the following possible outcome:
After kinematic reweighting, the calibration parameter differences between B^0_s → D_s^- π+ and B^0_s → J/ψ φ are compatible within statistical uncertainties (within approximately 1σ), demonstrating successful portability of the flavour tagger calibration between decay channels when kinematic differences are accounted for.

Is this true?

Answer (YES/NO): YES